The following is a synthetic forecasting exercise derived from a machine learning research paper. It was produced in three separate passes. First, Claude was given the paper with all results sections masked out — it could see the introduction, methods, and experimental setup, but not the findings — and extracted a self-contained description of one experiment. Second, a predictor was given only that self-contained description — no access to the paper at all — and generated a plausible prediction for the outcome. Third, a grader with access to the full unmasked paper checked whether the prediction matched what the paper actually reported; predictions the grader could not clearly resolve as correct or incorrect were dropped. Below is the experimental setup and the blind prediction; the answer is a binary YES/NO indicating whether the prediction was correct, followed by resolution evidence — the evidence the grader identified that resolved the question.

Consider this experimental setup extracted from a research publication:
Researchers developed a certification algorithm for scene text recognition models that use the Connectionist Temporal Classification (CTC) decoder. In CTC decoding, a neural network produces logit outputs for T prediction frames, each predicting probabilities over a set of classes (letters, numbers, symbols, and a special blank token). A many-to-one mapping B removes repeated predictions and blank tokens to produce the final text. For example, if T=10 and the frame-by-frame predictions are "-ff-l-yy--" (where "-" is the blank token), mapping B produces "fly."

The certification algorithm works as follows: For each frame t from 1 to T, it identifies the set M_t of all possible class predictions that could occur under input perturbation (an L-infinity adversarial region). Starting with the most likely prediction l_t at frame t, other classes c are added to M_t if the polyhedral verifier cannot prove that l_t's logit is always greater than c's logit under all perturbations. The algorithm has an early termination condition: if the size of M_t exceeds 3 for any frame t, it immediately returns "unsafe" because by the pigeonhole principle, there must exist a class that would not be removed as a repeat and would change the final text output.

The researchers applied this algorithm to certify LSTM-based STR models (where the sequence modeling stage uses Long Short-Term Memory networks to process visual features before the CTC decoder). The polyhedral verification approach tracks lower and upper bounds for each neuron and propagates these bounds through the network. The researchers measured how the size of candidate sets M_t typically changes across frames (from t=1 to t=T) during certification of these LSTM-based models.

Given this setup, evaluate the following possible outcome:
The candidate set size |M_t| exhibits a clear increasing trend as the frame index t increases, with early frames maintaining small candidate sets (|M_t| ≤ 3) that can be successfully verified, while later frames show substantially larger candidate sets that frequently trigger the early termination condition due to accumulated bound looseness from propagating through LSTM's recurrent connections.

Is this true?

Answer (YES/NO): YES